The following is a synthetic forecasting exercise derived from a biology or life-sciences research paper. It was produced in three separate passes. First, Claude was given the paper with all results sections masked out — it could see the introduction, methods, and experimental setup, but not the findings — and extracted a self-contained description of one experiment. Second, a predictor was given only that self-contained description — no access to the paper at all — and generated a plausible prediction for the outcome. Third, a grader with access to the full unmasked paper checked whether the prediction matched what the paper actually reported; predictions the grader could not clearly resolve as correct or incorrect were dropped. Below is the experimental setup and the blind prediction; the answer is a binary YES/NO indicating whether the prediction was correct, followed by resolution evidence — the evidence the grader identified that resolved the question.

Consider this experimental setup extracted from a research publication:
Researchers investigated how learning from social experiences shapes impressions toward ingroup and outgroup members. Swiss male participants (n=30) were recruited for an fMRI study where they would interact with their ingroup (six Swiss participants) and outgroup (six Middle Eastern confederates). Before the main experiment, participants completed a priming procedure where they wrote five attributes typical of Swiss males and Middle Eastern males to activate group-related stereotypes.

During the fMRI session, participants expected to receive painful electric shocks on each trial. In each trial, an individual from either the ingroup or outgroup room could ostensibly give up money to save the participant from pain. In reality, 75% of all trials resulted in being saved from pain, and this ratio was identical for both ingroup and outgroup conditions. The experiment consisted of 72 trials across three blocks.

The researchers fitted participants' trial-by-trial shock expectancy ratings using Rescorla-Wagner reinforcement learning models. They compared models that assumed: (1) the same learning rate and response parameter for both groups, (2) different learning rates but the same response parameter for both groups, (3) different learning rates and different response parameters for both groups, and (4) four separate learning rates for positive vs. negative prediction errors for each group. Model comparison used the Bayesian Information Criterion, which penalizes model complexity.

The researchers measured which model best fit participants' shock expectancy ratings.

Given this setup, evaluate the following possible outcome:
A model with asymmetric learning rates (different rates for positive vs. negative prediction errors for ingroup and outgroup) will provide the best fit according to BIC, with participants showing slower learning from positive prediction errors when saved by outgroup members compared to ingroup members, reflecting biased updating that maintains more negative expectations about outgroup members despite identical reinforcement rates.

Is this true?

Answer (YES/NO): NO